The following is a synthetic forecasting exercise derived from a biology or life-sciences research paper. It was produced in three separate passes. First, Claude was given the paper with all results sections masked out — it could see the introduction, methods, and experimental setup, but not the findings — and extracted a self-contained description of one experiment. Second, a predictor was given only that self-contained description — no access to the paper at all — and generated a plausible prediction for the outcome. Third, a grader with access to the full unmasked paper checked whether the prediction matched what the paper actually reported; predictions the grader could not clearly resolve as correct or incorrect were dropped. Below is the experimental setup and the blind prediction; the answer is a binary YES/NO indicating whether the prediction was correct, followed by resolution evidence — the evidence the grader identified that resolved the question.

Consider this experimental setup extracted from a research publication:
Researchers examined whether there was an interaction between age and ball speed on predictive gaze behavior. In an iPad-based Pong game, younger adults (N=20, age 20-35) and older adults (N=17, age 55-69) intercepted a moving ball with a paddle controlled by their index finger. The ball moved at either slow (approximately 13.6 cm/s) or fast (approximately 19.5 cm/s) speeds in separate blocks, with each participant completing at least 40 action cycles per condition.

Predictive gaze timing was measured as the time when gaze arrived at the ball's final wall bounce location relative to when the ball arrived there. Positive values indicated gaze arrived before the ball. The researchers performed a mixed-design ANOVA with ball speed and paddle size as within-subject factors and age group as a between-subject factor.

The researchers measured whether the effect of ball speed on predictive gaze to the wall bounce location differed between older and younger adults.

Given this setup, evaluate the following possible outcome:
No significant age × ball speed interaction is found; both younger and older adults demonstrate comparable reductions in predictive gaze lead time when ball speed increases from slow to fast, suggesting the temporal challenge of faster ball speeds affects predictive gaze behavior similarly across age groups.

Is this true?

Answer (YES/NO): NO